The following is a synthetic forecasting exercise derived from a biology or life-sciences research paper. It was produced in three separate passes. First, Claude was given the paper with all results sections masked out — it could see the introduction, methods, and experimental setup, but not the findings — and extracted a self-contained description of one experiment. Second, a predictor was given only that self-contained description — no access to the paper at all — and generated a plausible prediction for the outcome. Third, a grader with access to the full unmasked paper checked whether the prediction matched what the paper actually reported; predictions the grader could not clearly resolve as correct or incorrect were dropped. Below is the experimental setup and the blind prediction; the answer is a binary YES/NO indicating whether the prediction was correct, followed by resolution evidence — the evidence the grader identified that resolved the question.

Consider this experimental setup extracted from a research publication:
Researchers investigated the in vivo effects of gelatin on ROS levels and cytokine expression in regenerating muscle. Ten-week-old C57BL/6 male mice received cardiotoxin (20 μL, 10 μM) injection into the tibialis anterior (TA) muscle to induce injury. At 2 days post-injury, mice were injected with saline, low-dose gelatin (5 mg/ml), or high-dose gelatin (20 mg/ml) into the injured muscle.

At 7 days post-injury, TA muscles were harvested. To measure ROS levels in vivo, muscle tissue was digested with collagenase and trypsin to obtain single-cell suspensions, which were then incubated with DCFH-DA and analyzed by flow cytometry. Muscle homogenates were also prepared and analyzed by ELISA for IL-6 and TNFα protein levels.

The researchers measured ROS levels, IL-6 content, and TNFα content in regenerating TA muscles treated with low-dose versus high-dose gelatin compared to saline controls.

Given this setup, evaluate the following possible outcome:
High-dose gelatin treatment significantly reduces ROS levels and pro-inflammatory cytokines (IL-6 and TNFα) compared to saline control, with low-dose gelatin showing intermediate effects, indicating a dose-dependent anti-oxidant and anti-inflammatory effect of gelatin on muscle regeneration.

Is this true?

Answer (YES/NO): NO